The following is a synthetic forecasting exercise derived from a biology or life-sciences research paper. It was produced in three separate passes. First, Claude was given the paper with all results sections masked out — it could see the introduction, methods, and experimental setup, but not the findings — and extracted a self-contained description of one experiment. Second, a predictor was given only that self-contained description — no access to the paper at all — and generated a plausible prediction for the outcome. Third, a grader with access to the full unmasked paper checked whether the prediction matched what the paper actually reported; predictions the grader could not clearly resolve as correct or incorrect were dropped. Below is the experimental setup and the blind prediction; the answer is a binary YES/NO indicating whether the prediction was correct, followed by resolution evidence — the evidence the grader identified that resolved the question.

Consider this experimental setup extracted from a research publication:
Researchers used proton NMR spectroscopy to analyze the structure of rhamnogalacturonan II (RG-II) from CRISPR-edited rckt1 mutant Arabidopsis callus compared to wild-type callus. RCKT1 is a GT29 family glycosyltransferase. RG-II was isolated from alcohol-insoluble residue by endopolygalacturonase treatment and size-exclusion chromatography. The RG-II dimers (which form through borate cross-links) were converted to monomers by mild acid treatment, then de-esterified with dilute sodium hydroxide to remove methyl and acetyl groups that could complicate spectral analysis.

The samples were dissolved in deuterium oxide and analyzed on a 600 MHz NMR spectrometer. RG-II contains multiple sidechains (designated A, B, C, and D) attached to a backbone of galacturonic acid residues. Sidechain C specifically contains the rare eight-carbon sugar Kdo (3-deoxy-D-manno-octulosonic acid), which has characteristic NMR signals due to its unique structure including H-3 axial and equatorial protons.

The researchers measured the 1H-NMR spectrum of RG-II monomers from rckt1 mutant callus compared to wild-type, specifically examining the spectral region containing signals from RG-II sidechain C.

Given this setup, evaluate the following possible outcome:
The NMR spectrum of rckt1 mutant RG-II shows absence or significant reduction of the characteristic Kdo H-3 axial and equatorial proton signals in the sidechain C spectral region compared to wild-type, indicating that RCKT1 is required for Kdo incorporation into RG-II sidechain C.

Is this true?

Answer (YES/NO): YES